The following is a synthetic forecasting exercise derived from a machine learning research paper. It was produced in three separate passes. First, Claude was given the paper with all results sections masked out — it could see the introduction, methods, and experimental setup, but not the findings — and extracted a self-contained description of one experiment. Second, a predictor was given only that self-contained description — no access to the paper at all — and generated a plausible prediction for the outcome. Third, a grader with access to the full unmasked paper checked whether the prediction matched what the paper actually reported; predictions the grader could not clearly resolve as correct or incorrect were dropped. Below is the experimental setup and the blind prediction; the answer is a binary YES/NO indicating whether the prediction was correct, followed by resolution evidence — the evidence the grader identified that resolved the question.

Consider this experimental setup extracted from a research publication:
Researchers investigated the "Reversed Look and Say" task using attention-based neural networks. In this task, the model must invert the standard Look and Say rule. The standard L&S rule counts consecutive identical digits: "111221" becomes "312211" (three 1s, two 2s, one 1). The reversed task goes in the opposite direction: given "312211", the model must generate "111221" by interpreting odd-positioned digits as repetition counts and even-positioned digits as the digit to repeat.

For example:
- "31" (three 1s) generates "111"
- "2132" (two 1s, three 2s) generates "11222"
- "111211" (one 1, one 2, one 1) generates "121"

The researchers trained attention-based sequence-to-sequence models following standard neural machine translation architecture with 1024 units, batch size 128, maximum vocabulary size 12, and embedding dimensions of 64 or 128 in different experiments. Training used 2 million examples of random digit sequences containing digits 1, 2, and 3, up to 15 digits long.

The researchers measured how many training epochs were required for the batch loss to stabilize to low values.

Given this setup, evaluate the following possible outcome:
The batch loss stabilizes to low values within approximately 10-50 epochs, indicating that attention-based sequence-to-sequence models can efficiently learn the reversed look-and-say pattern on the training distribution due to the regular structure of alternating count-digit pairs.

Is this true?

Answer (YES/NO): NO